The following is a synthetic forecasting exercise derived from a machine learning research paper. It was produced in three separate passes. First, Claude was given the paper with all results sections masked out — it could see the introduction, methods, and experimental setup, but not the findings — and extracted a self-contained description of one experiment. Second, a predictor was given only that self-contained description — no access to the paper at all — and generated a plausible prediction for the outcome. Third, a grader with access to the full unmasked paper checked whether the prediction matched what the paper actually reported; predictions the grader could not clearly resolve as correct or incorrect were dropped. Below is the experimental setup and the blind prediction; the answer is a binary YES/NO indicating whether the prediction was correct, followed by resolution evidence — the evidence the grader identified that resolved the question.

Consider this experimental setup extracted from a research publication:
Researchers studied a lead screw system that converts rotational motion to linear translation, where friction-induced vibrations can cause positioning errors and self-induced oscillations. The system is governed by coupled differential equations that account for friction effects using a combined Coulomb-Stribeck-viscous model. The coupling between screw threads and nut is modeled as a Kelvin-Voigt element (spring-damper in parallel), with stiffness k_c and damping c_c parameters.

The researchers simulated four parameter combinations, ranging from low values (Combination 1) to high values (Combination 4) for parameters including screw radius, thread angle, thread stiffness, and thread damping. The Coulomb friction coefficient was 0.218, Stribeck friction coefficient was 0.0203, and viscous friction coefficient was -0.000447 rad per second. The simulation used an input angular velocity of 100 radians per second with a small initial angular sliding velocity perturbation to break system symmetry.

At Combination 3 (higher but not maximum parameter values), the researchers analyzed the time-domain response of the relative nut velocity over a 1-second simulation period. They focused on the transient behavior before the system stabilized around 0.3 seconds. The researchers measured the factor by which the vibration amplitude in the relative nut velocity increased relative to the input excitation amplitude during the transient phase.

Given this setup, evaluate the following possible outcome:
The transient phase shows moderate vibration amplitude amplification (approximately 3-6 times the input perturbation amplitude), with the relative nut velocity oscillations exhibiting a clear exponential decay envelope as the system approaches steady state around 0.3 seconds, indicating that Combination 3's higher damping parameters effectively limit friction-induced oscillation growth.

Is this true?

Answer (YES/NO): NO